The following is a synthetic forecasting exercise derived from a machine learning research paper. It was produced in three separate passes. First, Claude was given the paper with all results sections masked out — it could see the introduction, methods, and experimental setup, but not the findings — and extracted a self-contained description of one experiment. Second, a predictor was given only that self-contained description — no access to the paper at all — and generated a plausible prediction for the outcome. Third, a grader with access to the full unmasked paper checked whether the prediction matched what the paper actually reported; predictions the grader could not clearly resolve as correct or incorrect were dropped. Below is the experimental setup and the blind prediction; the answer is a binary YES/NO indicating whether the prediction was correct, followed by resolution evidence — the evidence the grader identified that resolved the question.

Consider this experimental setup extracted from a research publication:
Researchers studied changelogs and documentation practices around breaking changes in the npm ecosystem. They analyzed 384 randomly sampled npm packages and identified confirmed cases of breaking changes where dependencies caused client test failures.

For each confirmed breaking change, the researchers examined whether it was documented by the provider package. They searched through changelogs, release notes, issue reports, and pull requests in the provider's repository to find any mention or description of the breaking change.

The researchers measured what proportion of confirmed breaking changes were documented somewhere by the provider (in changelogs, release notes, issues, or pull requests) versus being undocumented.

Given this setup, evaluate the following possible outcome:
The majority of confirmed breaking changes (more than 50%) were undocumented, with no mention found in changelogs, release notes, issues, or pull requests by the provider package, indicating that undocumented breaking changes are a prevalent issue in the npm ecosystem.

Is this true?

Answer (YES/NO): NO